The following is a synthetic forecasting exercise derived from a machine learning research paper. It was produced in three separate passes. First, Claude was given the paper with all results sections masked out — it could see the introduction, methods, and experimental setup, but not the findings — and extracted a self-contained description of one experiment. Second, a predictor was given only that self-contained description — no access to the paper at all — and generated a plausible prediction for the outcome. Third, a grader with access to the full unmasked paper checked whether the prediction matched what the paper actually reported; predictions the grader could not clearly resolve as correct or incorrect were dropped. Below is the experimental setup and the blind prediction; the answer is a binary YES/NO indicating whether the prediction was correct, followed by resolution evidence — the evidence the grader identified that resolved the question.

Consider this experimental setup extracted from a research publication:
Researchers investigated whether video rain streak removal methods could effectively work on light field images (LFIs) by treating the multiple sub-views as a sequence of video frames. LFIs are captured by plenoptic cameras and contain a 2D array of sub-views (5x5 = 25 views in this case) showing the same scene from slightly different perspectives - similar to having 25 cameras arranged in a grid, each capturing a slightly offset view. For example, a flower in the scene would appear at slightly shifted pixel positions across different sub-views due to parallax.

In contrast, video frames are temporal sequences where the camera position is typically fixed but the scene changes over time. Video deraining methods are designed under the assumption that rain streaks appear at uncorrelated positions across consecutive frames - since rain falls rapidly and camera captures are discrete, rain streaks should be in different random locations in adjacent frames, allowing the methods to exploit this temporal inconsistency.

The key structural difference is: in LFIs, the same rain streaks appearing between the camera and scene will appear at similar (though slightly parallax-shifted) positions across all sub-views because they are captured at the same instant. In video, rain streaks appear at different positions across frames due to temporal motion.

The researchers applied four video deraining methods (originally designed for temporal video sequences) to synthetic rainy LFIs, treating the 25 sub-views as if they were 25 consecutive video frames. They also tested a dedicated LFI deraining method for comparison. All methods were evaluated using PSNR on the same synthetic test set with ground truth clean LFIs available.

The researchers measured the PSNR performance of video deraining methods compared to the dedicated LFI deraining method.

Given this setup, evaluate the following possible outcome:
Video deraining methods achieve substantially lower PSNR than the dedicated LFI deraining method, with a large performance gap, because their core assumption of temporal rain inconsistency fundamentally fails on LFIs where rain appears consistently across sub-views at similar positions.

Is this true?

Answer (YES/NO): NO